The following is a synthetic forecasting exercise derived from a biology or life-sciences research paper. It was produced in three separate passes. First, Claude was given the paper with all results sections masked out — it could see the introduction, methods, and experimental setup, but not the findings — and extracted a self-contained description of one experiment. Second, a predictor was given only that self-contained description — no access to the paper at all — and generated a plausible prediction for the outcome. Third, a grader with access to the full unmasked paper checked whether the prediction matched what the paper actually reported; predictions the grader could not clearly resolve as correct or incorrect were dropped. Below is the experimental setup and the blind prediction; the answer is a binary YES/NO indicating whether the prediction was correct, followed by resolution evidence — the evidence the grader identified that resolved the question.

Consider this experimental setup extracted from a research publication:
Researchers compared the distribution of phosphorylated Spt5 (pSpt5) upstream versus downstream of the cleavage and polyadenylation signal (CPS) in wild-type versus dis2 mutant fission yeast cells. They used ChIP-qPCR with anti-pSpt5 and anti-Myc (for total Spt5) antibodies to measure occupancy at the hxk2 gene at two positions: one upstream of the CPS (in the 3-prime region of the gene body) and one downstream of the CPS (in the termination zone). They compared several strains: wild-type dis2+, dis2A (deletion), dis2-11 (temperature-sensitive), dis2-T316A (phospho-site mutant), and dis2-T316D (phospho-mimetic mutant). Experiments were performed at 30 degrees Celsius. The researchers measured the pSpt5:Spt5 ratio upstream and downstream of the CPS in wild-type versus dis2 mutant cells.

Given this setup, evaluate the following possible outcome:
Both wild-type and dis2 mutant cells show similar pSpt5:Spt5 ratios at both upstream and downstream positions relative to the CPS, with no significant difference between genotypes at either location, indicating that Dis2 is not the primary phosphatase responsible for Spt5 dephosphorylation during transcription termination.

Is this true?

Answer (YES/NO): NO